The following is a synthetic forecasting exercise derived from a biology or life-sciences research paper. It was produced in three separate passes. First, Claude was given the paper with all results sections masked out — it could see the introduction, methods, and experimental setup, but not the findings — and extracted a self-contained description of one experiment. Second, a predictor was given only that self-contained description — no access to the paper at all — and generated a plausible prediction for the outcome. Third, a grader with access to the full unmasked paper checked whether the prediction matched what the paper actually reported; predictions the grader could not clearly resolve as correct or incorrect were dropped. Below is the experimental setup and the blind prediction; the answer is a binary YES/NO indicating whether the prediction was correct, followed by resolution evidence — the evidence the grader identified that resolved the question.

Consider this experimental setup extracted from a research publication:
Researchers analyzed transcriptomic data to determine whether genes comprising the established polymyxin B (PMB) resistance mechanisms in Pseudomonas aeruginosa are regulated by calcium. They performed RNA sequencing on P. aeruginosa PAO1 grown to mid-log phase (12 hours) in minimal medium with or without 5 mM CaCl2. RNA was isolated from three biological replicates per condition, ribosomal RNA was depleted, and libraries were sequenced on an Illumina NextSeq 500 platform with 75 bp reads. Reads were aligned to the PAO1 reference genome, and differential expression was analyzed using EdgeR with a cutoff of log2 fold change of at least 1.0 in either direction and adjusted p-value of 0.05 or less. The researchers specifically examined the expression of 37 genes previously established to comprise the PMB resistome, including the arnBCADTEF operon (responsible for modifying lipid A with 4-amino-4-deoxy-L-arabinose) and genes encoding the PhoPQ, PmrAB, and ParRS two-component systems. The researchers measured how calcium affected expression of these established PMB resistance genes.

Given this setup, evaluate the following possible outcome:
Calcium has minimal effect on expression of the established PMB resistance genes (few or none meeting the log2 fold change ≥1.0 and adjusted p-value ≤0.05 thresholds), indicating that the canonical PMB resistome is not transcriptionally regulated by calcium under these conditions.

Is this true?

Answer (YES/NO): NO